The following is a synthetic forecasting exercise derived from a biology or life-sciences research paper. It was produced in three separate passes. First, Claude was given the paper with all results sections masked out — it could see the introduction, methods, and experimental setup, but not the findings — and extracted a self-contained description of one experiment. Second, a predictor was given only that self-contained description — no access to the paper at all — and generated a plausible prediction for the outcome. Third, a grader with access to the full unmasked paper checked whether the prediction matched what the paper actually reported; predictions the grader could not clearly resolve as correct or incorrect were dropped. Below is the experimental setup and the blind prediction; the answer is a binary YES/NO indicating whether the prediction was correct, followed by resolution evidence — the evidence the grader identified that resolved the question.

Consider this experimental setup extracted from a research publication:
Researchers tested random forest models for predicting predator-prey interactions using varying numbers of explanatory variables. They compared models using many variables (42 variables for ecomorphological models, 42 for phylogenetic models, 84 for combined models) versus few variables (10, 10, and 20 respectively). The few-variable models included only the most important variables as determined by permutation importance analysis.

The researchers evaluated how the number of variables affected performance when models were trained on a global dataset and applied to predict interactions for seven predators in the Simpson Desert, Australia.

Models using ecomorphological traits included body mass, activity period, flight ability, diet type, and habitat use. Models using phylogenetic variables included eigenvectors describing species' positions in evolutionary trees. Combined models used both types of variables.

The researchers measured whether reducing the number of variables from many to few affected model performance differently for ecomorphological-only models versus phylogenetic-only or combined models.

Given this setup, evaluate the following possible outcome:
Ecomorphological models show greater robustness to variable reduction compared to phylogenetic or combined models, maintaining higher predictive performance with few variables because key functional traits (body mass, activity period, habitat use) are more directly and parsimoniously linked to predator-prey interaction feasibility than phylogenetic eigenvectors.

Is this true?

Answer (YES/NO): NO